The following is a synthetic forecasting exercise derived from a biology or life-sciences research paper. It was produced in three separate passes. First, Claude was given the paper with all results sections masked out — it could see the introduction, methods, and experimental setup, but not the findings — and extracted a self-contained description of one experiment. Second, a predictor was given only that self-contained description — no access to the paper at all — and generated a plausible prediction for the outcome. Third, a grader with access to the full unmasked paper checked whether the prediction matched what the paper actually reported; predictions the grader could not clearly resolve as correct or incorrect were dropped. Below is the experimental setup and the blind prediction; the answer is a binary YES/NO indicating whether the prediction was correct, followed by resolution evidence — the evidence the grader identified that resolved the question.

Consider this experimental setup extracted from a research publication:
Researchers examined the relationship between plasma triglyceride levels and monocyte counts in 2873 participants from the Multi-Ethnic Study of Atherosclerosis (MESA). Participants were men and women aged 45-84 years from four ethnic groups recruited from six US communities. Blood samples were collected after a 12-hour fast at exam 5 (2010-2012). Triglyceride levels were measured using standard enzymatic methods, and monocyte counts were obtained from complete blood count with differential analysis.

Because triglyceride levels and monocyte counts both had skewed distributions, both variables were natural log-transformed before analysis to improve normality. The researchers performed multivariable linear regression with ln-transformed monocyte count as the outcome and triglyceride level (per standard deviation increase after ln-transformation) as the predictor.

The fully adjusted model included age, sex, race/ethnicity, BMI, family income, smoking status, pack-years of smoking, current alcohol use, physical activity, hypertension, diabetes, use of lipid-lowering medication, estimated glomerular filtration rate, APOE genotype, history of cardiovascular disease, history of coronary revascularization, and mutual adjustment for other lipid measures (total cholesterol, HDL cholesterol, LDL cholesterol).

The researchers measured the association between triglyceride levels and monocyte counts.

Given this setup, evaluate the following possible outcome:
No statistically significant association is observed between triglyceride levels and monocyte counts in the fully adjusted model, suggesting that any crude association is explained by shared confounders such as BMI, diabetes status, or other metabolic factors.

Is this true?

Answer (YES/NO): NO